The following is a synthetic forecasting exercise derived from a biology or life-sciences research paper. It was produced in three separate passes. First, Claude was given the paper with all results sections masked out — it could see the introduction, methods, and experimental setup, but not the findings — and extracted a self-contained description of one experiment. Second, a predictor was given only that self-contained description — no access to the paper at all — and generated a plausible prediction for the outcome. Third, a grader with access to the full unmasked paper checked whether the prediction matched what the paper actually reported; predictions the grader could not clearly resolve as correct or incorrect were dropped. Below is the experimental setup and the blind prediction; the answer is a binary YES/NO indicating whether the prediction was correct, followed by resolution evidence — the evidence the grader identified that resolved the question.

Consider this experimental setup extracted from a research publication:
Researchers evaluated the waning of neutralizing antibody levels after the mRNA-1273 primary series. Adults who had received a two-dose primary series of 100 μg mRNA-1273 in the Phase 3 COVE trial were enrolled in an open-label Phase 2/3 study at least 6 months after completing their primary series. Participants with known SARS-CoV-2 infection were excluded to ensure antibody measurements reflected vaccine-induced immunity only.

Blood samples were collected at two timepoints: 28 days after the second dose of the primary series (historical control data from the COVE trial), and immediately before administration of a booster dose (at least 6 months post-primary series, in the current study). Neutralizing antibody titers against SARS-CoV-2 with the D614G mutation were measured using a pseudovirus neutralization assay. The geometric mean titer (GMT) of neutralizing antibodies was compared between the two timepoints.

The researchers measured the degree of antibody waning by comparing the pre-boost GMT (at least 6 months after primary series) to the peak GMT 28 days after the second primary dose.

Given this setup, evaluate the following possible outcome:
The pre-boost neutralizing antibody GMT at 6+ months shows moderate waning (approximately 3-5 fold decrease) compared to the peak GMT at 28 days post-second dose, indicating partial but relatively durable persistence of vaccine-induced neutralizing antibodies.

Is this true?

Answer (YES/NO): NO